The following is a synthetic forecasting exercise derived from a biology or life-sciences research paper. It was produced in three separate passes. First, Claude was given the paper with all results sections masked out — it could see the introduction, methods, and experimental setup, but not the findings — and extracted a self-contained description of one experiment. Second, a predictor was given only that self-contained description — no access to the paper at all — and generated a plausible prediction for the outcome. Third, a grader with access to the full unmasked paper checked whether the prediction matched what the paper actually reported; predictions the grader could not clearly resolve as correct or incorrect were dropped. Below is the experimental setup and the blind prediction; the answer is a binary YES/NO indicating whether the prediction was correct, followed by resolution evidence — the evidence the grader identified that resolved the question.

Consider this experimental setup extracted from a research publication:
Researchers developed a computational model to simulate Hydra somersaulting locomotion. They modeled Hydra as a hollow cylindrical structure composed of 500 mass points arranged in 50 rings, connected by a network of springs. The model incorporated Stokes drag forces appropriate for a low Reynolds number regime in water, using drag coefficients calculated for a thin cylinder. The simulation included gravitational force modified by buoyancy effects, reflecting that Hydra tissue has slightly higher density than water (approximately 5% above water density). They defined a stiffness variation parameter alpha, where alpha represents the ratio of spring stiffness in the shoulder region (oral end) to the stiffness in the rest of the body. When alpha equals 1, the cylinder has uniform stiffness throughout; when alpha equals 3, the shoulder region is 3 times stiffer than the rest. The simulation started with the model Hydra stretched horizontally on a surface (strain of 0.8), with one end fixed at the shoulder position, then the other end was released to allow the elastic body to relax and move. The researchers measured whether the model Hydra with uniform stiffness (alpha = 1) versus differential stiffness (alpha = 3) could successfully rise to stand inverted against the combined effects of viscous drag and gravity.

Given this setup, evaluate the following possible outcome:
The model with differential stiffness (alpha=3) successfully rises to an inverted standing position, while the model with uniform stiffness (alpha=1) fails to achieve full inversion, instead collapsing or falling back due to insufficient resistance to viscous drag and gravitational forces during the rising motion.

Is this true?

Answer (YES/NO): YES